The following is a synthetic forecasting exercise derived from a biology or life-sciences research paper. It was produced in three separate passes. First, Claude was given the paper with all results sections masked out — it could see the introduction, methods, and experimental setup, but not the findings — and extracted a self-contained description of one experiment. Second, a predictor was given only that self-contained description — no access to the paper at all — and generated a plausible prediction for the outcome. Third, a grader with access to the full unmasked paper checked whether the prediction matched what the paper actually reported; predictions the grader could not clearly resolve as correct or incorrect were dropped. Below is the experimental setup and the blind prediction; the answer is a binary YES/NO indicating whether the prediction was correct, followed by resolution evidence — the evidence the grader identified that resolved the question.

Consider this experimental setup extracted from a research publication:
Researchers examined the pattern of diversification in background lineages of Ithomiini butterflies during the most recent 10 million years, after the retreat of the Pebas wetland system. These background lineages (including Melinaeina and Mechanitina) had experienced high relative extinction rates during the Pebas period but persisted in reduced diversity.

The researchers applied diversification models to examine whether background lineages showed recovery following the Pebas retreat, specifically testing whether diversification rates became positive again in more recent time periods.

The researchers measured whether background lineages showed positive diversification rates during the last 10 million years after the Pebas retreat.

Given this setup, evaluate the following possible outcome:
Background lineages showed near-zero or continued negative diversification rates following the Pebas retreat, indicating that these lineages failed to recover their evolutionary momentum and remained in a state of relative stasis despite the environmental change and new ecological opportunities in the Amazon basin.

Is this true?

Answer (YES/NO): NO